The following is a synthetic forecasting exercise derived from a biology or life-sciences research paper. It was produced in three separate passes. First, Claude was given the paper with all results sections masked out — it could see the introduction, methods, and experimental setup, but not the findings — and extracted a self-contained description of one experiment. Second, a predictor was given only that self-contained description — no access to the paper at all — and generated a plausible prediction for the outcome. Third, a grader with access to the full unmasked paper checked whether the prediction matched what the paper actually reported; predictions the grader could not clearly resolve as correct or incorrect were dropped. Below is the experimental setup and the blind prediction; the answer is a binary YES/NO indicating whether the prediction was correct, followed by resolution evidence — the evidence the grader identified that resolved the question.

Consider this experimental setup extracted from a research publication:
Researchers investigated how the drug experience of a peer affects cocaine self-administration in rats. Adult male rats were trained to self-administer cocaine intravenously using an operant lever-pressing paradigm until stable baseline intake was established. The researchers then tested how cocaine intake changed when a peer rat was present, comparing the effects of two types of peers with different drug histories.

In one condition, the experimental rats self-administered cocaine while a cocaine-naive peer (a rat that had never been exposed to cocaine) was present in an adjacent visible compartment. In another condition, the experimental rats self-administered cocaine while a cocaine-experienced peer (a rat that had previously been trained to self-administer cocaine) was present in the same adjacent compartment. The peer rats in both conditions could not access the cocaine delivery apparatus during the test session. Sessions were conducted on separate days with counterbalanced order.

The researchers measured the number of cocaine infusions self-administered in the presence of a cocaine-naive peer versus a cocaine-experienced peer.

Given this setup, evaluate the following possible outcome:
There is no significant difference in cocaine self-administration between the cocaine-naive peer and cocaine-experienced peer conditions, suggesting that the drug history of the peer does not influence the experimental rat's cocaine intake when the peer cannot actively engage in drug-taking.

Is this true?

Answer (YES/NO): NO